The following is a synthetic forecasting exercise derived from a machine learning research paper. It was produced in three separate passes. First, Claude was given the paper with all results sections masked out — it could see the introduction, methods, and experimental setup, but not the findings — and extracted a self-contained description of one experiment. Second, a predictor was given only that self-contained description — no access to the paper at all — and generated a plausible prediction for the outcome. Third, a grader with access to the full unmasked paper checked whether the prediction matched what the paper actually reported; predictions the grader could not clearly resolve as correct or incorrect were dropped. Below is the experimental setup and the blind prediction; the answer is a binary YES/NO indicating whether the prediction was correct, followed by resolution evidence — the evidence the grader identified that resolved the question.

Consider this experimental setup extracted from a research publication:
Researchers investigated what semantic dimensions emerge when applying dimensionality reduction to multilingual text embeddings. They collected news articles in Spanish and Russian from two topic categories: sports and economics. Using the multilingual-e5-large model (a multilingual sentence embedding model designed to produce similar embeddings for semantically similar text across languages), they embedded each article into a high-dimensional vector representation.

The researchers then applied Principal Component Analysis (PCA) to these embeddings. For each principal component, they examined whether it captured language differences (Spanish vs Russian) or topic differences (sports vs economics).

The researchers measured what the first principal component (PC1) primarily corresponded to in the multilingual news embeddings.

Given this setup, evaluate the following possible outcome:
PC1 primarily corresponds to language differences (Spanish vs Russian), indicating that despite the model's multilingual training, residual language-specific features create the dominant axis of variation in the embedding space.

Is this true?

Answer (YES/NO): YES